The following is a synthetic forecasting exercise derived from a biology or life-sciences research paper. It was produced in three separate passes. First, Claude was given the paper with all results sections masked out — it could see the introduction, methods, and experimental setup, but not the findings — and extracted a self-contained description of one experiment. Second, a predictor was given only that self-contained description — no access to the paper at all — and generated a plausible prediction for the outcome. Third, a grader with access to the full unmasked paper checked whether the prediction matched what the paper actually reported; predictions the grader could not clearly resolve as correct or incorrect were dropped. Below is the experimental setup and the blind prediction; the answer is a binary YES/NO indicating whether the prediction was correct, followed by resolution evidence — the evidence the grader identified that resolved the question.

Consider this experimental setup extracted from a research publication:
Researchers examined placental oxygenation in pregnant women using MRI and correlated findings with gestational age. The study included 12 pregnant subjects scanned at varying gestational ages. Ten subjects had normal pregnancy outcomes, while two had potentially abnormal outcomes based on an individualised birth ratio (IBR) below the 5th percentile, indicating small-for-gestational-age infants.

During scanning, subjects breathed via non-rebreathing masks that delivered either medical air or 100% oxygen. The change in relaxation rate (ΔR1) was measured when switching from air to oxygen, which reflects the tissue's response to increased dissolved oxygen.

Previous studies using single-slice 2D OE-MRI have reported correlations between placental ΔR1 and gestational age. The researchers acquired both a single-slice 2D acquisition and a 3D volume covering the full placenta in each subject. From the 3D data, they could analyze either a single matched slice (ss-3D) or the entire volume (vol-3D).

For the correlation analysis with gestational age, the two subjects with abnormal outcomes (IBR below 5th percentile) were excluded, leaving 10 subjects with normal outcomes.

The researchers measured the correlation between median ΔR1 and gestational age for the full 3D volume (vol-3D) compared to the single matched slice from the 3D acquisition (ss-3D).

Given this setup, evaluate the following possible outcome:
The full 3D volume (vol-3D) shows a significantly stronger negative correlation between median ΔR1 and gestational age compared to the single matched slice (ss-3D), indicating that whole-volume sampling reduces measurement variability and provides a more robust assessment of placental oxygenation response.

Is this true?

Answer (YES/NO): NO